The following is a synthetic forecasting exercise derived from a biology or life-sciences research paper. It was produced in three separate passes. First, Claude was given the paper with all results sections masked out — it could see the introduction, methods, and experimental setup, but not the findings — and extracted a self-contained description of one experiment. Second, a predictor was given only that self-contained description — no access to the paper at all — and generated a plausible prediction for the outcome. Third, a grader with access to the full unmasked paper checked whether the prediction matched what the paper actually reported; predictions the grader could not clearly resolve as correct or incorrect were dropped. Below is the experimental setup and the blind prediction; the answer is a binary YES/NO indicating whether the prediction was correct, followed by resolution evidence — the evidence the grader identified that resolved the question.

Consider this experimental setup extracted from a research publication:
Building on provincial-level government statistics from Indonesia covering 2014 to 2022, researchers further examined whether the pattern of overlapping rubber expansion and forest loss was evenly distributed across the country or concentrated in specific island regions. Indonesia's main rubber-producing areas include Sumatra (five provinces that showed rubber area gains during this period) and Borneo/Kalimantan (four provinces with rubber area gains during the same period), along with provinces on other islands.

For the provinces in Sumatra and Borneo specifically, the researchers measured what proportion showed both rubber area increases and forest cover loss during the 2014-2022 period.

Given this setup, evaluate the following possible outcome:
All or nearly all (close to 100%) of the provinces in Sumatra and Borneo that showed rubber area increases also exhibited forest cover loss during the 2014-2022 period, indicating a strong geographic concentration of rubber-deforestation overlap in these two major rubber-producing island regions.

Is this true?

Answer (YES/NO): NO